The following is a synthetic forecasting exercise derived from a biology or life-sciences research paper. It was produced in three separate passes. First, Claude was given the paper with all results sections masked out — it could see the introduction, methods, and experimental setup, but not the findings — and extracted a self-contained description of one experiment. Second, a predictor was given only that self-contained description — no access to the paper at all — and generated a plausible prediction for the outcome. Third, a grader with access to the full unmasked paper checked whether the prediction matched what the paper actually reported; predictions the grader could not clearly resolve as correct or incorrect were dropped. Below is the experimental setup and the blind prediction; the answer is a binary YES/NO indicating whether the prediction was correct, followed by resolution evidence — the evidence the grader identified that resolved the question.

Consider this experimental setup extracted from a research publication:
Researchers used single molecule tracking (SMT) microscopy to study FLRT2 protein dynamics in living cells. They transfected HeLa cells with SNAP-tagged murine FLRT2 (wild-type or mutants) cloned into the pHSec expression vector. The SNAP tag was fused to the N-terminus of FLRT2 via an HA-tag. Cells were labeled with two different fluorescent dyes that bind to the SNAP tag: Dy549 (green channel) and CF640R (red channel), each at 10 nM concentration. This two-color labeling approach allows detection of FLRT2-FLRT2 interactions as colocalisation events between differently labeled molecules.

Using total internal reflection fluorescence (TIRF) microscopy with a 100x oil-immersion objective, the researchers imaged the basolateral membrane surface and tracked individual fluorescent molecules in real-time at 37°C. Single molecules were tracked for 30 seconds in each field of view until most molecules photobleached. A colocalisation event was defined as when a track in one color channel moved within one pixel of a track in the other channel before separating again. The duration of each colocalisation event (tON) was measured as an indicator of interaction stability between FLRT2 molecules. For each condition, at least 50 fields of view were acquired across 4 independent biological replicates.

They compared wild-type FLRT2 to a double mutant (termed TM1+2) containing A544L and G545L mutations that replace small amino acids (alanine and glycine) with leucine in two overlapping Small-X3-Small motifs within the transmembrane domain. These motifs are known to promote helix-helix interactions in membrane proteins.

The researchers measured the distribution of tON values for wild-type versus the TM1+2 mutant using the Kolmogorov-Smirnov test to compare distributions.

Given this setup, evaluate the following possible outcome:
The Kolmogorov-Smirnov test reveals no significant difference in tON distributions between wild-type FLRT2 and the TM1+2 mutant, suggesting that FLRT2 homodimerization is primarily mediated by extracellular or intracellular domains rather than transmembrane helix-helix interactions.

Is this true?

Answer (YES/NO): NO